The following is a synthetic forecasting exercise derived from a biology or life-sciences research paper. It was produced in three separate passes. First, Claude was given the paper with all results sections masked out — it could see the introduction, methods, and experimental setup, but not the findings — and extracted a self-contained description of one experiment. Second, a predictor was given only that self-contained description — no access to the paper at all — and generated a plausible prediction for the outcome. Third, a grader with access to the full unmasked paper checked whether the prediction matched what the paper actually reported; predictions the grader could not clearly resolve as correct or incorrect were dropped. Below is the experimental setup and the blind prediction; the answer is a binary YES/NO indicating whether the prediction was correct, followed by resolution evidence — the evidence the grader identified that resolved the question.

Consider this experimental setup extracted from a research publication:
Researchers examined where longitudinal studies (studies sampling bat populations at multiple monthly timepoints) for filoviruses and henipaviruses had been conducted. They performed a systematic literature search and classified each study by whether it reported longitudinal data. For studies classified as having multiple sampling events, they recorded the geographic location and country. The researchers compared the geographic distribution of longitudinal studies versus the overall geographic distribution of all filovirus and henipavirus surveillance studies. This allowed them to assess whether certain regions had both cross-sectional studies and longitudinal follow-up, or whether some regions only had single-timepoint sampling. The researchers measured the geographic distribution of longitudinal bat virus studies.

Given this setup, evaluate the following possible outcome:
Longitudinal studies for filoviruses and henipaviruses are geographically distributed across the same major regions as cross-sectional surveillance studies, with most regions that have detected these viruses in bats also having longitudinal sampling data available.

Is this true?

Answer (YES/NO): NO